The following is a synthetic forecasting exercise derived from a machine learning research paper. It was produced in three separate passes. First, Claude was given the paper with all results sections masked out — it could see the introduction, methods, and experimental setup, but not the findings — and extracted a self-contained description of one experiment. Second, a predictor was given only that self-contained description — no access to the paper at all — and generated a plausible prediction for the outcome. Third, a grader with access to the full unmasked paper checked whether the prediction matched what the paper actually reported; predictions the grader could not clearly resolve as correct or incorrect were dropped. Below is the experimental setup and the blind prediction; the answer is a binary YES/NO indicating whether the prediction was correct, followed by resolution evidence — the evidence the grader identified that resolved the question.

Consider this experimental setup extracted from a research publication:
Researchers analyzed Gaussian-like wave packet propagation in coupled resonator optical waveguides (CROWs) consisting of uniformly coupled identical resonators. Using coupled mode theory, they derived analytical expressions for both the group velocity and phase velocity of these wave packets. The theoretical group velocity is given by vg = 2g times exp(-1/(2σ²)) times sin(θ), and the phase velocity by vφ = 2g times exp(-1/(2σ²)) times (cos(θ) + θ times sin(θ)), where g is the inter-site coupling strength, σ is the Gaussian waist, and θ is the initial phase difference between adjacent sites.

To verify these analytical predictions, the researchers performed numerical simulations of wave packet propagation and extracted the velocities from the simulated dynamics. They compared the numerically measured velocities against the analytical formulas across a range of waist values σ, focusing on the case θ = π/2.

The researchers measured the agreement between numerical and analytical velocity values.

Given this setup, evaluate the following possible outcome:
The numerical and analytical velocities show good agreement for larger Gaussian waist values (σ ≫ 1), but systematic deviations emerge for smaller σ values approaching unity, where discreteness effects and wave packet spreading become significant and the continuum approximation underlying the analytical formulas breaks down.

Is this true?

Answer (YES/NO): NO